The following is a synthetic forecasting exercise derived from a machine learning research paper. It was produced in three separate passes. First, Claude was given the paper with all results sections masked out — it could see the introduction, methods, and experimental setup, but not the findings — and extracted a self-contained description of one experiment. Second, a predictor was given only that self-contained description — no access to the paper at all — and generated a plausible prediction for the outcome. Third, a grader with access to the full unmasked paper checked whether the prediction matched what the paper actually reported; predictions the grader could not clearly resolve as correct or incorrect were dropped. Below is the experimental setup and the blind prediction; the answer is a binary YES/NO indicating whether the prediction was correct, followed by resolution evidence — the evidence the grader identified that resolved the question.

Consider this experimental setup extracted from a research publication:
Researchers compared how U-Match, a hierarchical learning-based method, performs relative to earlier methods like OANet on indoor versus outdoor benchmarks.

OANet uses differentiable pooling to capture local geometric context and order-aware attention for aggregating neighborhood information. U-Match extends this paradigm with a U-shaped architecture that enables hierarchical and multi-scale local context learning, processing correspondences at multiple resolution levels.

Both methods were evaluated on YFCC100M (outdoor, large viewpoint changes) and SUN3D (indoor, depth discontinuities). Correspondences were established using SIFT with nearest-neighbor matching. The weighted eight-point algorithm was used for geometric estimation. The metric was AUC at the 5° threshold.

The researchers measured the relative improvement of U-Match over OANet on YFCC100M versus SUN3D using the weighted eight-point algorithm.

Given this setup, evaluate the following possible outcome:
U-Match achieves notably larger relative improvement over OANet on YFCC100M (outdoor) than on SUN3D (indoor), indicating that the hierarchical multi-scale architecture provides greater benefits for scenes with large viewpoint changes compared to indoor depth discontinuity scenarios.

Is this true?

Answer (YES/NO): YES